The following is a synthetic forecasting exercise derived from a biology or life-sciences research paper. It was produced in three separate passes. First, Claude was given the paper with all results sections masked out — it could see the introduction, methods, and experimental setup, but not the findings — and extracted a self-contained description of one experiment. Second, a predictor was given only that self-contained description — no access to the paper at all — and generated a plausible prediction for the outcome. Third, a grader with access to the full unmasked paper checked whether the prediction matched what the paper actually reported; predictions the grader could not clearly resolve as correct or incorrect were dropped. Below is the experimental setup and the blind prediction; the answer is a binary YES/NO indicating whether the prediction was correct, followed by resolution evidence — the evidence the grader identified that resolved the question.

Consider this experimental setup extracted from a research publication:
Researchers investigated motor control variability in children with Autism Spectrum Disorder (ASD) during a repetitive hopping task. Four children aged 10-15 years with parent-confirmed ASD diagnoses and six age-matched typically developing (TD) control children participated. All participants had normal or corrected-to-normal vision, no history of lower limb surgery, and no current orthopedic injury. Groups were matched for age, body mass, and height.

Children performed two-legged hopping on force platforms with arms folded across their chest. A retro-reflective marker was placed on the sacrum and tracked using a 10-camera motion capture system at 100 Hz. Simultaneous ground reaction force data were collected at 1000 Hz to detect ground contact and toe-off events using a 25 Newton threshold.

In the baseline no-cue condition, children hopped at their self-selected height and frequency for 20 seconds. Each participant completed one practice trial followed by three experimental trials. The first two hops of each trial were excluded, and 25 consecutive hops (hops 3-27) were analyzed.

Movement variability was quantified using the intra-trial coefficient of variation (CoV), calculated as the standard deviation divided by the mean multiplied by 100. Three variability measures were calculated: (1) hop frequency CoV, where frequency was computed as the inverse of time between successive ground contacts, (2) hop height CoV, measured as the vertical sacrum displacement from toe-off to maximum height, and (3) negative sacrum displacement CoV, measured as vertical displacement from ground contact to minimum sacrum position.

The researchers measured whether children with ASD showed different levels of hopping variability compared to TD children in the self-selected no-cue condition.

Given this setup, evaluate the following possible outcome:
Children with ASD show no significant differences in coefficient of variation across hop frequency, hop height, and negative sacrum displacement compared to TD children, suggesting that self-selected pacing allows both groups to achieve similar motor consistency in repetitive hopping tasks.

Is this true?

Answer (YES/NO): NO